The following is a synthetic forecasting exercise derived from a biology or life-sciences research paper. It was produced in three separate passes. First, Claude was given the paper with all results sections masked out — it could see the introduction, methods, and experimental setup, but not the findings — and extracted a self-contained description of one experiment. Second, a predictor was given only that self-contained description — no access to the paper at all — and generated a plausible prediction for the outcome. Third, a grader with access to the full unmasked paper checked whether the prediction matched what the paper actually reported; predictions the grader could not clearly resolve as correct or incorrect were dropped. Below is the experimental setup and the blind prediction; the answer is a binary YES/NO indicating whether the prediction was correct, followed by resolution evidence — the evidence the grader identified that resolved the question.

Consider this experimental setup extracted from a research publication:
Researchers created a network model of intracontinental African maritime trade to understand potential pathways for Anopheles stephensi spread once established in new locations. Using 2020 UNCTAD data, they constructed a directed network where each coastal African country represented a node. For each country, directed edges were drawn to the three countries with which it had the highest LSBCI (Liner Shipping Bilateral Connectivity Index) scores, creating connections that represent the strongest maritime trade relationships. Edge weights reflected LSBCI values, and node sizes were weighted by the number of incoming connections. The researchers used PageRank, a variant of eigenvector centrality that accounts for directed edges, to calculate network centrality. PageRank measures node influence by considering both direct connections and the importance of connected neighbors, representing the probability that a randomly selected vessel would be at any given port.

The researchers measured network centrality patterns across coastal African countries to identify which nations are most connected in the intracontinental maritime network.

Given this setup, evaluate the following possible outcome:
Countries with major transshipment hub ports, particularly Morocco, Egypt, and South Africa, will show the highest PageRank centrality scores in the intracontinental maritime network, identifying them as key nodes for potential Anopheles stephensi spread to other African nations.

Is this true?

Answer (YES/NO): NO